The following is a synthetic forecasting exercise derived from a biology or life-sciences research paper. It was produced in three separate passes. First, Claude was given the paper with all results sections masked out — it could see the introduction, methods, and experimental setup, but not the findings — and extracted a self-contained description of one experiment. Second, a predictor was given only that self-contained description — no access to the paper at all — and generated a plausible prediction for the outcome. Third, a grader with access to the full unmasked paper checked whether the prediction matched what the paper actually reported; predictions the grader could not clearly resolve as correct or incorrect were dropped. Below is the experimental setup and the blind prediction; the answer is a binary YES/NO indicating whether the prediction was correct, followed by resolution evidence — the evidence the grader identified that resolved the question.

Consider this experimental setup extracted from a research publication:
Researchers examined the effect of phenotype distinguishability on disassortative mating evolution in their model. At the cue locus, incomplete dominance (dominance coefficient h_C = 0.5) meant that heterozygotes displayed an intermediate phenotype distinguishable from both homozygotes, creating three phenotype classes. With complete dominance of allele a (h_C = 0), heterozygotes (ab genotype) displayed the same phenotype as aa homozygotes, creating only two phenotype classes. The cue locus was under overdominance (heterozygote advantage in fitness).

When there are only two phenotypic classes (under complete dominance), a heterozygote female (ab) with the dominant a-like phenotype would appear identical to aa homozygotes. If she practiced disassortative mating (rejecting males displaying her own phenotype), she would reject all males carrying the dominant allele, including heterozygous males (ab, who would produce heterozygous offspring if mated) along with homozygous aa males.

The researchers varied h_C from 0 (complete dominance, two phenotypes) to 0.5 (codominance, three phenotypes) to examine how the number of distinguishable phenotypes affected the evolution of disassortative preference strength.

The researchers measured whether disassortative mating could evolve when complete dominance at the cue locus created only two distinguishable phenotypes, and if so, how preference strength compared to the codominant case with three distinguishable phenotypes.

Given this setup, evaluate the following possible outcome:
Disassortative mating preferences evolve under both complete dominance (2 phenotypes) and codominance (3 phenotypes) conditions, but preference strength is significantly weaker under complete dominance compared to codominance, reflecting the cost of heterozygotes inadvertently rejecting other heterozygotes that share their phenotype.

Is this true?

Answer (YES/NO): NO